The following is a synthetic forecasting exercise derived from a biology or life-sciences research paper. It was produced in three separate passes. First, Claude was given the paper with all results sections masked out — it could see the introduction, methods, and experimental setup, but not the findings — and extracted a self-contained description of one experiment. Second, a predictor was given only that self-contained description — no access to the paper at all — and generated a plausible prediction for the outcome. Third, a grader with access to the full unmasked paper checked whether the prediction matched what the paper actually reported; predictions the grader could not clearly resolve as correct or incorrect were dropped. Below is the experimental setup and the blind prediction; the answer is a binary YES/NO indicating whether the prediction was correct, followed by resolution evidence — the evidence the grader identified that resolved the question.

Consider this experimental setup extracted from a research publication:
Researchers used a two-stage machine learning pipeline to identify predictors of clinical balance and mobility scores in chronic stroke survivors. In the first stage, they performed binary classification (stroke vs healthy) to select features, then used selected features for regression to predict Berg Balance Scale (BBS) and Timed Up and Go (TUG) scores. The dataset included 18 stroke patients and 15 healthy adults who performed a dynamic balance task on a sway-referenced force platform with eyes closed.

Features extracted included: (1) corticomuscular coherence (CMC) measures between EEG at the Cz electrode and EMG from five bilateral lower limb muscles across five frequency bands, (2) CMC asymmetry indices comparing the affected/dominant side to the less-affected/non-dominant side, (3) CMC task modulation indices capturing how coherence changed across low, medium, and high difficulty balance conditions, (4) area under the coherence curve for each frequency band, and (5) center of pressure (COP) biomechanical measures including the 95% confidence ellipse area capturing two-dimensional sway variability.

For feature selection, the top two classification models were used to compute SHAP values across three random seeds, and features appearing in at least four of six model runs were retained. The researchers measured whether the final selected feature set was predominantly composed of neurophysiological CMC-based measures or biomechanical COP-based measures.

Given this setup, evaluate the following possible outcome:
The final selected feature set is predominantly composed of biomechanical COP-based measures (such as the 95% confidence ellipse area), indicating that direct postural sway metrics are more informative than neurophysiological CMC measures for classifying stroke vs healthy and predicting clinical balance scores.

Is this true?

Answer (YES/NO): NO